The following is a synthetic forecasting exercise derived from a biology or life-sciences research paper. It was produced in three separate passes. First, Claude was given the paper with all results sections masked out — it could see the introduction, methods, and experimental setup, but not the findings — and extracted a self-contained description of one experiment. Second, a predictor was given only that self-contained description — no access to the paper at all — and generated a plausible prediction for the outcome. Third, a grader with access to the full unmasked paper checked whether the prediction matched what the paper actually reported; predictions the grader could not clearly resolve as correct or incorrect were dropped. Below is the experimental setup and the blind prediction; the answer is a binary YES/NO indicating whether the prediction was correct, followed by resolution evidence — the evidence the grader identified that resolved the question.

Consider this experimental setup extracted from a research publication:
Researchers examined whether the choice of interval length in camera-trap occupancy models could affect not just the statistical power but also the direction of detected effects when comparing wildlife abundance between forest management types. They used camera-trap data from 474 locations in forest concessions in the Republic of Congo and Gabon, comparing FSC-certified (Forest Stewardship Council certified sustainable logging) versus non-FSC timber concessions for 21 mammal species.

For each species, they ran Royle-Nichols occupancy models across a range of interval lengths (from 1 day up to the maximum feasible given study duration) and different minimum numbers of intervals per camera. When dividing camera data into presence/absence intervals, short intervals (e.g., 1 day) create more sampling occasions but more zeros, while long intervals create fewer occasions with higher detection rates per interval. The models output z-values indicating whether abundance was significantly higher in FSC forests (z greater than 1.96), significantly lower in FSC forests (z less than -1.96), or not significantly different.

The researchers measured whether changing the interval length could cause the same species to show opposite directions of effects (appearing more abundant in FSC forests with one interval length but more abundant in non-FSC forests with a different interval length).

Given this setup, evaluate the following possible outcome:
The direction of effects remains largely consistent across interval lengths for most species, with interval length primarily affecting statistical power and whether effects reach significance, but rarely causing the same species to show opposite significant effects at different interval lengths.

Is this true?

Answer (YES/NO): NO